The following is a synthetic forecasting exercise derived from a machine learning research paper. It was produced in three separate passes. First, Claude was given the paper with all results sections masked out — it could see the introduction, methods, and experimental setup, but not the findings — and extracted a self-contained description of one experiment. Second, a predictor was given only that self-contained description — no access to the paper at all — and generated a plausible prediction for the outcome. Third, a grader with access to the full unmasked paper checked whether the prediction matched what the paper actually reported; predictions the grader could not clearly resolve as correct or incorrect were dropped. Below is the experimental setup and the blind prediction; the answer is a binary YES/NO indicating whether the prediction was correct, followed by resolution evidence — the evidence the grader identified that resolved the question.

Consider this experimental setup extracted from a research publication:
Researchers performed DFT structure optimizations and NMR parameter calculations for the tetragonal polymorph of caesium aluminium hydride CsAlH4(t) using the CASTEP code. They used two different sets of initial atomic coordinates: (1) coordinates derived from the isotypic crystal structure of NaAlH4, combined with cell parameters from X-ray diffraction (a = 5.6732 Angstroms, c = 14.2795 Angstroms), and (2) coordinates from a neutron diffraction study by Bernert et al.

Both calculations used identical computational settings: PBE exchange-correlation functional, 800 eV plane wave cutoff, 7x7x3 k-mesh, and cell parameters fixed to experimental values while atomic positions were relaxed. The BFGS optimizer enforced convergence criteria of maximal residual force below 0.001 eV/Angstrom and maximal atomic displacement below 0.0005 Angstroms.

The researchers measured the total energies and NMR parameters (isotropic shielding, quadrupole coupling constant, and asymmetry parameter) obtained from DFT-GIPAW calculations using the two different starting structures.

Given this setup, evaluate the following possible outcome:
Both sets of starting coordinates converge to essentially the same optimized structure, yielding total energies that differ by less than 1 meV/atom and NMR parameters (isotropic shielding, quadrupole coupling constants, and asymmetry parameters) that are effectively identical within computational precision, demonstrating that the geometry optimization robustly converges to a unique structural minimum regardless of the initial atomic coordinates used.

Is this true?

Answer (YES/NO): YES